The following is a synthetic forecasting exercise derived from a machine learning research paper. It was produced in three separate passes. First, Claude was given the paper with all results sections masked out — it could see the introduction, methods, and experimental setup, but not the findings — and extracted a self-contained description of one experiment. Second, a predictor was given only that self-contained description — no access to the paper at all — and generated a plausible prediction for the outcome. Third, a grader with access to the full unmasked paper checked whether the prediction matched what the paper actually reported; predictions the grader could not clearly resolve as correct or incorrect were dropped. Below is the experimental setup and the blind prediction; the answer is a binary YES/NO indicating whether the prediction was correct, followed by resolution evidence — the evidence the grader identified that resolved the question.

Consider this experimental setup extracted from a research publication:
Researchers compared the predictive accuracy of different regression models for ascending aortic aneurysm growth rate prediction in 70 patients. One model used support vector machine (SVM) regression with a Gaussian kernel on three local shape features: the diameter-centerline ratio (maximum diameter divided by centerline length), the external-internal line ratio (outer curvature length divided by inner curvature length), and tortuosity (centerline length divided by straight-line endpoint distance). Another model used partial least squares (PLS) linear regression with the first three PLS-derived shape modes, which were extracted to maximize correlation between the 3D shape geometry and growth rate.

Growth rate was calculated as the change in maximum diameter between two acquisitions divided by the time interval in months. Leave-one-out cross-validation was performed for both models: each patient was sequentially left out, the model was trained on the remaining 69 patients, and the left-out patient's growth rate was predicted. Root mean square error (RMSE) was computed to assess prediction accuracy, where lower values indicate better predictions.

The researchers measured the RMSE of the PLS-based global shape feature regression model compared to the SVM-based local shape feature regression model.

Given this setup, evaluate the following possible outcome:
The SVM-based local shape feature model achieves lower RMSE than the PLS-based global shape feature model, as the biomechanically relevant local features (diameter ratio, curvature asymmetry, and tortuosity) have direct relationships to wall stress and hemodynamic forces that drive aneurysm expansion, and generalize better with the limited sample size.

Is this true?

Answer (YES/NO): NO